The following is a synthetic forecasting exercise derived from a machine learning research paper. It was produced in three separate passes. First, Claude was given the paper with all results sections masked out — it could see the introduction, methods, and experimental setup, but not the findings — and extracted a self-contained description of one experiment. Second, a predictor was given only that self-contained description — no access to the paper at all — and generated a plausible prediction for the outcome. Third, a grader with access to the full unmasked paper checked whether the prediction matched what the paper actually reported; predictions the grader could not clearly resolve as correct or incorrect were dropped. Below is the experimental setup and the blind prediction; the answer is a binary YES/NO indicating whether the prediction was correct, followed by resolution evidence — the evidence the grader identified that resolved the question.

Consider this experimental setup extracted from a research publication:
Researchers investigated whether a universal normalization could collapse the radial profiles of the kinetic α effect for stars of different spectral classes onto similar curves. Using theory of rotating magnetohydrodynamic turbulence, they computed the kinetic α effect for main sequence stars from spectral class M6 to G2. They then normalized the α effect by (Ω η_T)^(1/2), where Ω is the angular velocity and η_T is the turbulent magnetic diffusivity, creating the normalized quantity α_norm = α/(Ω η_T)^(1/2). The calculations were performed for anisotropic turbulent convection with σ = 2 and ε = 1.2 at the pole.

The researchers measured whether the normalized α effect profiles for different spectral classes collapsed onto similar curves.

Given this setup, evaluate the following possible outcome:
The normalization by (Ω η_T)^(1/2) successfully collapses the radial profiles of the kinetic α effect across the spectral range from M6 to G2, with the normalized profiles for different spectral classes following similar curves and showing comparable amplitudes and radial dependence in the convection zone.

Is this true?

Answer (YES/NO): YES